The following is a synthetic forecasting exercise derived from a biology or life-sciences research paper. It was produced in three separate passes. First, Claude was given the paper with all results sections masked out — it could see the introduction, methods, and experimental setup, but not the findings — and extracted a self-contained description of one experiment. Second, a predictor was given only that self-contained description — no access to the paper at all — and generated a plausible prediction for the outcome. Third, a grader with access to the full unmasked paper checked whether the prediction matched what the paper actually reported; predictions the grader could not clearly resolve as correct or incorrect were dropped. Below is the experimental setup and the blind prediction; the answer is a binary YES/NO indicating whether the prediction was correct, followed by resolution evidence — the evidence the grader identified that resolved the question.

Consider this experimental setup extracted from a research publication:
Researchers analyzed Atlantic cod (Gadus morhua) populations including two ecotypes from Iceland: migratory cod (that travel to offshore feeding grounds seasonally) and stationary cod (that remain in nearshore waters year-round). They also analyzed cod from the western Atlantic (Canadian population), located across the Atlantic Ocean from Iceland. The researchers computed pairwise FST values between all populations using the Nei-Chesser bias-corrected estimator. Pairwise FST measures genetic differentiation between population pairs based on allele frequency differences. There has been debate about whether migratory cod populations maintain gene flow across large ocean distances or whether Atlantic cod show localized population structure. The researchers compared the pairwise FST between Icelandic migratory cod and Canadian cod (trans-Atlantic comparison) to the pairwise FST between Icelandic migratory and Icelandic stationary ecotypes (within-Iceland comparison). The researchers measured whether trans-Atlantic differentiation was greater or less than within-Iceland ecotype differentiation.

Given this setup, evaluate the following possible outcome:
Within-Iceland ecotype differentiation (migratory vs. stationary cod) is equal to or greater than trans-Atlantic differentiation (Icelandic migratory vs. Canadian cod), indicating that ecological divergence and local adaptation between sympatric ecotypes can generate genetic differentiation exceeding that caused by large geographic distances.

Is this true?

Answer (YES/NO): NO